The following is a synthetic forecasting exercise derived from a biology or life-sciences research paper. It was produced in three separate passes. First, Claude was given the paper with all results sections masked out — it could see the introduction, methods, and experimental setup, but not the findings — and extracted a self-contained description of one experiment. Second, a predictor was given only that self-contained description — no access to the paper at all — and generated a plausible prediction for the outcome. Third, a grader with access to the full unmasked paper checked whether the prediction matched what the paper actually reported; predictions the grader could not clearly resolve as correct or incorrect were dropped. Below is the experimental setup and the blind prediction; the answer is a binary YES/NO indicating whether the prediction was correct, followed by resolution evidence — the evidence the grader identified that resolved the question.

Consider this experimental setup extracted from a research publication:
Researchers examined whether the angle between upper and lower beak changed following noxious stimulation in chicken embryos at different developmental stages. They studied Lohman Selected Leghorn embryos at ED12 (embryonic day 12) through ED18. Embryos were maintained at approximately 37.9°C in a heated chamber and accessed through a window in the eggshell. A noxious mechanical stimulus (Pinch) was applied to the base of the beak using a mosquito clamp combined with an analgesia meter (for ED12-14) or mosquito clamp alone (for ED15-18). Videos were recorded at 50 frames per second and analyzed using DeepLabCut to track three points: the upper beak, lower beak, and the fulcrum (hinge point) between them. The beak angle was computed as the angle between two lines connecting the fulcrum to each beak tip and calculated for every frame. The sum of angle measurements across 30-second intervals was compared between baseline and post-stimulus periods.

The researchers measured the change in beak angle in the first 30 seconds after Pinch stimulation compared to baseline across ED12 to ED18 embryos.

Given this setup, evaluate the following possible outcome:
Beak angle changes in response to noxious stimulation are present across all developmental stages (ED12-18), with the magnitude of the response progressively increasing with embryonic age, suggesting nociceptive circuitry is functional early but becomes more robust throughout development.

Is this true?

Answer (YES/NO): NO